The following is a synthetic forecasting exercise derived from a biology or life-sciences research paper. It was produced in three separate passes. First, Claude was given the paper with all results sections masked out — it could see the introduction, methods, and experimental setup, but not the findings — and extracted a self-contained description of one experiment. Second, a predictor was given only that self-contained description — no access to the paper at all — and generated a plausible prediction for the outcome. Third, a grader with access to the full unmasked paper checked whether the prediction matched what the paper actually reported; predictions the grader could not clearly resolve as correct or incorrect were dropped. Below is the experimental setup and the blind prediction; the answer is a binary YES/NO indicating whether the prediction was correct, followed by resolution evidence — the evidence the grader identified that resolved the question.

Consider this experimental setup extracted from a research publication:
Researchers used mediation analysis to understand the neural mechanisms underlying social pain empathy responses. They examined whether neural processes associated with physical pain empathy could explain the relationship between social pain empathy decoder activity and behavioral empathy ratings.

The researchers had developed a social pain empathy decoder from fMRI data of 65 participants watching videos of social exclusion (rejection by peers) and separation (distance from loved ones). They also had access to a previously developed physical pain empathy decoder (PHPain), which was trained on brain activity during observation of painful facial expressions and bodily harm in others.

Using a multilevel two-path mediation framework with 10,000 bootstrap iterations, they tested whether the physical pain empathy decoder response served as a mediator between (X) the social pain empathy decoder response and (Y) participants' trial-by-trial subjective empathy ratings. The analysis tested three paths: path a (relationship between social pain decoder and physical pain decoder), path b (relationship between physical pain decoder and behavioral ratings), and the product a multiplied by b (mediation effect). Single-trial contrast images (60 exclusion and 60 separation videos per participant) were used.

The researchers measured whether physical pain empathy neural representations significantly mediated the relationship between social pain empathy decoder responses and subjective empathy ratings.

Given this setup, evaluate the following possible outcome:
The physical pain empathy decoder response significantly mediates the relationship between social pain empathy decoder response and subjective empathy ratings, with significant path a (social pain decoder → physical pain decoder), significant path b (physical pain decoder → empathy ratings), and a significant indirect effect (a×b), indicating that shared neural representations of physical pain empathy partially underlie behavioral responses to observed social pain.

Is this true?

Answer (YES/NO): YES